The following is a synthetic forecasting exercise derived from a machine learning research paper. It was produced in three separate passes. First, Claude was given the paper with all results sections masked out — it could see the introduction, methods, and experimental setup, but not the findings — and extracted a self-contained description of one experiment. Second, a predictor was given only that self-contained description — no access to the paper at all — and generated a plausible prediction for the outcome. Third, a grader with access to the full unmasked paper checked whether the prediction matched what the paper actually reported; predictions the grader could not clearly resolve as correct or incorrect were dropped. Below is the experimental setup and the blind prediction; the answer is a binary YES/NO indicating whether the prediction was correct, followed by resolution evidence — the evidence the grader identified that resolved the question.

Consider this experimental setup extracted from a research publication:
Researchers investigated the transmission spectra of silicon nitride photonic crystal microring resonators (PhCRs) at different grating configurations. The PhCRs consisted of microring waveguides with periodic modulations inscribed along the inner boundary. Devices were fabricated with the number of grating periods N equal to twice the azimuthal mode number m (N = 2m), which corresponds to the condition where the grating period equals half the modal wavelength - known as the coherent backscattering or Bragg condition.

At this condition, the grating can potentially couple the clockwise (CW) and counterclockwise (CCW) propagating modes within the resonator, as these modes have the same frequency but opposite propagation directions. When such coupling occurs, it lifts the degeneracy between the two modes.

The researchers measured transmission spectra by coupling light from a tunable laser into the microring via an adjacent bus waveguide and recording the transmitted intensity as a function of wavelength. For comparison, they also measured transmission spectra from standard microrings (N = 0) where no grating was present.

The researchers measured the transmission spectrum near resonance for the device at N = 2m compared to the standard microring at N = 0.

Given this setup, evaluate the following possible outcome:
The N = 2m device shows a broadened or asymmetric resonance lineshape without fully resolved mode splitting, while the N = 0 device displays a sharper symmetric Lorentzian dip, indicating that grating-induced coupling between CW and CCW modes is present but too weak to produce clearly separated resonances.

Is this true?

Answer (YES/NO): NO